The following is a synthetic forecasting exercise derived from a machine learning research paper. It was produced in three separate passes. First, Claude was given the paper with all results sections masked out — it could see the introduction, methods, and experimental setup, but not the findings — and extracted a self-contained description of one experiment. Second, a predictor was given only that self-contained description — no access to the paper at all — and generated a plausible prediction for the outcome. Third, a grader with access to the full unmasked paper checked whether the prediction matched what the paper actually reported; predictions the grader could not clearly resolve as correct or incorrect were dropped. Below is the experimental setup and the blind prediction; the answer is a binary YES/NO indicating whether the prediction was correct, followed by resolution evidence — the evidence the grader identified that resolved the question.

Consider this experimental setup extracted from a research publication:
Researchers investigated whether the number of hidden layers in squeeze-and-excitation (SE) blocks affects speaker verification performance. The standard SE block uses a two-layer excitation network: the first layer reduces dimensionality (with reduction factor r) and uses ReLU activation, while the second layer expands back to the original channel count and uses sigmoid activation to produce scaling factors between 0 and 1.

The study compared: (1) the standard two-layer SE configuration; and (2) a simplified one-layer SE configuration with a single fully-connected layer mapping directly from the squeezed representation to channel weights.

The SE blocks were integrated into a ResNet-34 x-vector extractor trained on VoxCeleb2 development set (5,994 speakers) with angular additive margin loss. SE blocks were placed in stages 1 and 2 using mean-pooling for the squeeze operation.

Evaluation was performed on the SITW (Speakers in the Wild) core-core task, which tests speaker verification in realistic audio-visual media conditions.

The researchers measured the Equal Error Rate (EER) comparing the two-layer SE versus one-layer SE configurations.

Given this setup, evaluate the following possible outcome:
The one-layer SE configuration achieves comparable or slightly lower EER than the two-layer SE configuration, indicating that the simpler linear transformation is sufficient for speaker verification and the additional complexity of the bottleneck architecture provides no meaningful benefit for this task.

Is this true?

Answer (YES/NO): YES